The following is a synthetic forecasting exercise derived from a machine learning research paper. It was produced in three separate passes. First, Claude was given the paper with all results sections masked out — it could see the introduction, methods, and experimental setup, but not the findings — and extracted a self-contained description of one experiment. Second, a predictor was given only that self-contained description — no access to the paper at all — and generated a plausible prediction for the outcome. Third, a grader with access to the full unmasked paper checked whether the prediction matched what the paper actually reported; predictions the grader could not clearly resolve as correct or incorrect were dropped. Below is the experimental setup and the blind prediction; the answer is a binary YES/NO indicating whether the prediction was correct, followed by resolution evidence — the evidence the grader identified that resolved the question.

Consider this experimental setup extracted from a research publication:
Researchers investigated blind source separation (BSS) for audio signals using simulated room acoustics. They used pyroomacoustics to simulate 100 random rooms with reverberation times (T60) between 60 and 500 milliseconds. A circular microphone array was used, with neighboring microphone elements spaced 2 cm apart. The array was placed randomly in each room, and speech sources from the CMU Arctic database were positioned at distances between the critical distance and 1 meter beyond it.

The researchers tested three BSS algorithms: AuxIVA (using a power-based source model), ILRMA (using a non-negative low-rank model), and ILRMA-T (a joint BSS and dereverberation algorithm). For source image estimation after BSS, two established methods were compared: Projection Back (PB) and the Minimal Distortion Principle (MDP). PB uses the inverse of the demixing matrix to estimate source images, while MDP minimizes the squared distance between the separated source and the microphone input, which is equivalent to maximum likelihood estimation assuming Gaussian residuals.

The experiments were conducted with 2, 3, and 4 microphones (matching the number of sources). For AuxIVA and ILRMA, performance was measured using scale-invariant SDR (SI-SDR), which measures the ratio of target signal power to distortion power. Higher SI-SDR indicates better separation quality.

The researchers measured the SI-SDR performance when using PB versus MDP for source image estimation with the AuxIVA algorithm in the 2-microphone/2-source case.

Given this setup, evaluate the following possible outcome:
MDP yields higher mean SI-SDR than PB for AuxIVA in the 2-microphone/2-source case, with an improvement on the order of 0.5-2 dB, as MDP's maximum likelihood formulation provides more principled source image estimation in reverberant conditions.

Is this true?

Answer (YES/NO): NO